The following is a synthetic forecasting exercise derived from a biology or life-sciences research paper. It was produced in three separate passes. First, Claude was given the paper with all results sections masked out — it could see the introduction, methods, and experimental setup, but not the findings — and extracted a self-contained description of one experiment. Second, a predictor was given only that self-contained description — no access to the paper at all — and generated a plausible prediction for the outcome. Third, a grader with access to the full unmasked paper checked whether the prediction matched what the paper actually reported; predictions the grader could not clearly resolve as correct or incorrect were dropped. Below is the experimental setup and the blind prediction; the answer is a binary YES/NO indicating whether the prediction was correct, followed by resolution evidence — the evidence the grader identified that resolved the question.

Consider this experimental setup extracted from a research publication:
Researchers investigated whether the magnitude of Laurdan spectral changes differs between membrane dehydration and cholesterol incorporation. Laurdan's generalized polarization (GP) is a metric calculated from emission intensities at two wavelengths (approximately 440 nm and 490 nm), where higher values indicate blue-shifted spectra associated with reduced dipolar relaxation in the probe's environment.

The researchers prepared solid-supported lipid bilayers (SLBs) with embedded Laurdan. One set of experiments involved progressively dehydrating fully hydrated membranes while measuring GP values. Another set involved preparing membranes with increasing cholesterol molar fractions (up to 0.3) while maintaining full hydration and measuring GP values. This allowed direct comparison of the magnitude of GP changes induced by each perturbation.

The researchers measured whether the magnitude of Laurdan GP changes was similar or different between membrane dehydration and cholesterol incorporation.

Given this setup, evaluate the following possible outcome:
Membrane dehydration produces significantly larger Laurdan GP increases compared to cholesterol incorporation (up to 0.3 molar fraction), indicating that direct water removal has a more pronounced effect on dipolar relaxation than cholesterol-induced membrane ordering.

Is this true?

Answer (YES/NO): NO